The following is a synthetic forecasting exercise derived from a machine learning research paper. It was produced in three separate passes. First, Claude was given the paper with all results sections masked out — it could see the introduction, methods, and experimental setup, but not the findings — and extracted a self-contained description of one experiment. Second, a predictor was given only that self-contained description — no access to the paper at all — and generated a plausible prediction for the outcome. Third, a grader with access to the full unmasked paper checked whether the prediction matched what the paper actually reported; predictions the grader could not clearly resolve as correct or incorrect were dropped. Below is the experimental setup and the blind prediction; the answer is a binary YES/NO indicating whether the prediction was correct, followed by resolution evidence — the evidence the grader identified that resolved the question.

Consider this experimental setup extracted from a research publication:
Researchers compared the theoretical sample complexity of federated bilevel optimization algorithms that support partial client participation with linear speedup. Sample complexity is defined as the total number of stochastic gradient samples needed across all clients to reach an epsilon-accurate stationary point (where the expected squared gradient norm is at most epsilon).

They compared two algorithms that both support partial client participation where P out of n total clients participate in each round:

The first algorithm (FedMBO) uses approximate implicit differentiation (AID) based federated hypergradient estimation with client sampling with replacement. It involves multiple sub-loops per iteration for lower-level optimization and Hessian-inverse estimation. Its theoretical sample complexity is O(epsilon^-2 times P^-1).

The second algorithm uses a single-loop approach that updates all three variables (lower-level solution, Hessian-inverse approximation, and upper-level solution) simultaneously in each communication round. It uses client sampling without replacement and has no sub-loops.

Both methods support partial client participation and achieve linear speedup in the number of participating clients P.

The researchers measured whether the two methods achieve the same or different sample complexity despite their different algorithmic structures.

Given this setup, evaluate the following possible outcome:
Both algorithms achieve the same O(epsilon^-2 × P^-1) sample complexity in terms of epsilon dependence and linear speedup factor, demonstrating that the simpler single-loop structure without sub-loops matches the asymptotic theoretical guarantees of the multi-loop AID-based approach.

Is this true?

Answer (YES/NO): YES